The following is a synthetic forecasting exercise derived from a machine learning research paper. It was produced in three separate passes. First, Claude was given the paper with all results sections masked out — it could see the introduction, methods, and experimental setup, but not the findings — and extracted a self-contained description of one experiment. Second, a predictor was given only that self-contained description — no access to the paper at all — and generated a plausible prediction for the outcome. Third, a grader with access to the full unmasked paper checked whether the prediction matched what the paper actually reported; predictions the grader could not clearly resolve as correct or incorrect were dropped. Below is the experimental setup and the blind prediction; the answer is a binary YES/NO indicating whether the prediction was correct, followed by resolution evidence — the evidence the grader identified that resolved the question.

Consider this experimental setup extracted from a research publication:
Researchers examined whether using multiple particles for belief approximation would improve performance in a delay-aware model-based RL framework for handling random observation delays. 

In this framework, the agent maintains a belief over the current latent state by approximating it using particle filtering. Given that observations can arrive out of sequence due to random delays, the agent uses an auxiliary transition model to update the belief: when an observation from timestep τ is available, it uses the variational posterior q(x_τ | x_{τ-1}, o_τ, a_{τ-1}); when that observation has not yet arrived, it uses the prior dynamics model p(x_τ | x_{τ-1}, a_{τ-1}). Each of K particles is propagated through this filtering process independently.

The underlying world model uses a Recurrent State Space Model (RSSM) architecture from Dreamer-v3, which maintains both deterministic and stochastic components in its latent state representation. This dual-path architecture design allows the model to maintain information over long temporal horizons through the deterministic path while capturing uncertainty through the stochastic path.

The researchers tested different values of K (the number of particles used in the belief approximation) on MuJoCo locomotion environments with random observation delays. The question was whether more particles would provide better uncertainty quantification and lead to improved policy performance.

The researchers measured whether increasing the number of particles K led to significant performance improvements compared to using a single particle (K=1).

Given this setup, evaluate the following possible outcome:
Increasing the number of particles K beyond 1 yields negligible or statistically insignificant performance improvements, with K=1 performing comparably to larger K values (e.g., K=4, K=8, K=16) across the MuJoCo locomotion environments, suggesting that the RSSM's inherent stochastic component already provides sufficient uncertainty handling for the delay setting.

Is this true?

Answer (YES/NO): NO